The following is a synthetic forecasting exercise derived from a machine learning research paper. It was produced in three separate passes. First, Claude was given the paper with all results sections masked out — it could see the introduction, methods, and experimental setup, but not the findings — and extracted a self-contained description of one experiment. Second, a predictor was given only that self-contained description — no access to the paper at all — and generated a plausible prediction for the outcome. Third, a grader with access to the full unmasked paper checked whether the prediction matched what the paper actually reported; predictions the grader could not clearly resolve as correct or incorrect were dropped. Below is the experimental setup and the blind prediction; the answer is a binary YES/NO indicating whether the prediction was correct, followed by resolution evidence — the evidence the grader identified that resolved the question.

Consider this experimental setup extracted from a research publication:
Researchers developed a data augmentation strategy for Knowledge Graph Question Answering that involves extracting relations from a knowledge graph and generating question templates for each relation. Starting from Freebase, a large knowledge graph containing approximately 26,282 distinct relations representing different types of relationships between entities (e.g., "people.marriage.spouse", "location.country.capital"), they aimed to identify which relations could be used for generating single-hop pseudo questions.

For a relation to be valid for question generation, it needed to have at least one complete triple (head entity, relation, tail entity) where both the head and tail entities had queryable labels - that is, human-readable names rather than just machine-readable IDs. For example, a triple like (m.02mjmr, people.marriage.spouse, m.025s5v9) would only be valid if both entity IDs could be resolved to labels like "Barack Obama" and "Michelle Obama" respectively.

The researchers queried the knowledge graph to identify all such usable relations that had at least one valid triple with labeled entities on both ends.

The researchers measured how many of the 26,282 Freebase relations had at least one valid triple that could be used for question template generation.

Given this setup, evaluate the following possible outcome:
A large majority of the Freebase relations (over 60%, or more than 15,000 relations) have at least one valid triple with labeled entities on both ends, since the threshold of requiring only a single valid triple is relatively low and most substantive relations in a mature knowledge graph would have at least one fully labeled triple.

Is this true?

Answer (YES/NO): NO